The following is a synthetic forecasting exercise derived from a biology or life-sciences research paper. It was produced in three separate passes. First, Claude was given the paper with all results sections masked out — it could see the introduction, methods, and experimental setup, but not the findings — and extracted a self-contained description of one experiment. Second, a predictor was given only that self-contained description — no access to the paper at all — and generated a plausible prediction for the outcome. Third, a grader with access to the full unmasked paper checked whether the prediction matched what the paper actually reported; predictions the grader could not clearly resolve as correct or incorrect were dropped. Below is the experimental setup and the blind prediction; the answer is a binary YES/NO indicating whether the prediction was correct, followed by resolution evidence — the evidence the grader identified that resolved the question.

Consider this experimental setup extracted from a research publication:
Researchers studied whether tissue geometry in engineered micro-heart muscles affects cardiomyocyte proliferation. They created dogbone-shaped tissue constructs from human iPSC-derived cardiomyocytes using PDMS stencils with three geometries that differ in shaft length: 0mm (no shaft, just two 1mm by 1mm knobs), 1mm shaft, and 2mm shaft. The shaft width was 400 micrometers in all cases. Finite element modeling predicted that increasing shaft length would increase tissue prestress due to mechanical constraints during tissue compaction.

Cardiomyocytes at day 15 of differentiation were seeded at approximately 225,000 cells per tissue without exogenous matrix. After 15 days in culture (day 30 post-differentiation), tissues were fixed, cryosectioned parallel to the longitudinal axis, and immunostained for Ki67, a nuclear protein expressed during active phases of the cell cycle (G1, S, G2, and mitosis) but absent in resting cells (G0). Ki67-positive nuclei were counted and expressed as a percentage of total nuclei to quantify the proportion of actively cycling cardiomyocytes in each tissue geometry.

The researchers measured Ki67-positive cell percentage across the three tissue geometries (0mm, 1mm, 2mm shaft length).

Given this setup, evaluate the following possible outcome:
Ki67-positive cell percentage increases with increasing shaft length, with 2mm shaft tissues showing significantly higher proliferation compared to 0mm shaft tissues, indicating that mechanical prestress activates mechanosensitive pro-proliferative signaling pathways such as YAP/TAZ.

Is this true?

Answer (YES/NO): NO